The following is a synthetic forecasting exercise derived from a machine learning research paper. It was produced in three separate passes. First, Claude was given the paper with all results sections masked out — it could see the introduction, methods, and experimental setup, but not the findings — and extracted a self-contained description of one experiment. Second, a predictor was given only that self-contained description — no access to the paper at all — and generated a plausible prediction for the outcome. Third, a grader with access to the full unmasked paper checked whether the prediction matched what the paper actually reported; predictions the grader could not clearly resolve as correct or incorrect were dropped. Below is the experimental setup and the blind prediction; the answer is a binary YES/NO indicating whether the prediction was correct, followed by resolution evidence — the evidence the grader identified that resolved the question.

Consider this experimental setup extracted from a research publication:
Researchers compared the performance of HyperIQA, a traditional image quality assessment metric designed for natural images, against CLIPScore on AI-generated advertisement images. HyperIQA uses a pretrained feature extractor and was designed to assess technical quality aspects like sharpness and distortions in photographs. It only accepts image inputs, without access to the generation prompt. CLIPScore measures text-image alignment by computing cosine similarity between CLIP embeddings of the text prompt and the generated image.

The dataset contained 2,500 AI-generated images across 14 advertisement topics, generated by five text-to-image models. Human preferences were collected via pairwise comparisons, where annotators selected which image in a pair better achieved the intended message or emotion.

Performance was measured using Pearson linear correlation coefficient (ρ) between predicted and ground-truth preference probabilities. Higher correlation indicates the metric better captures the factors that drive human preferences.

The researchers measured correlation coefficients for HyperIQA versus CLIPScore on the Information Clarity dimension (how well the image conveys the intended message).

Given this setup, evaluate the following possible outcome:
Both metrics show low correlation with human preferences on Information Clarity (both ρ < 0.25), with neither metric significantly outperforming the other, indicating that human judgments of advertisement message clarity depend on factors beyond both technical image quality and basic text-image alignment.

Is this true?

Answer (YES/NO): NO